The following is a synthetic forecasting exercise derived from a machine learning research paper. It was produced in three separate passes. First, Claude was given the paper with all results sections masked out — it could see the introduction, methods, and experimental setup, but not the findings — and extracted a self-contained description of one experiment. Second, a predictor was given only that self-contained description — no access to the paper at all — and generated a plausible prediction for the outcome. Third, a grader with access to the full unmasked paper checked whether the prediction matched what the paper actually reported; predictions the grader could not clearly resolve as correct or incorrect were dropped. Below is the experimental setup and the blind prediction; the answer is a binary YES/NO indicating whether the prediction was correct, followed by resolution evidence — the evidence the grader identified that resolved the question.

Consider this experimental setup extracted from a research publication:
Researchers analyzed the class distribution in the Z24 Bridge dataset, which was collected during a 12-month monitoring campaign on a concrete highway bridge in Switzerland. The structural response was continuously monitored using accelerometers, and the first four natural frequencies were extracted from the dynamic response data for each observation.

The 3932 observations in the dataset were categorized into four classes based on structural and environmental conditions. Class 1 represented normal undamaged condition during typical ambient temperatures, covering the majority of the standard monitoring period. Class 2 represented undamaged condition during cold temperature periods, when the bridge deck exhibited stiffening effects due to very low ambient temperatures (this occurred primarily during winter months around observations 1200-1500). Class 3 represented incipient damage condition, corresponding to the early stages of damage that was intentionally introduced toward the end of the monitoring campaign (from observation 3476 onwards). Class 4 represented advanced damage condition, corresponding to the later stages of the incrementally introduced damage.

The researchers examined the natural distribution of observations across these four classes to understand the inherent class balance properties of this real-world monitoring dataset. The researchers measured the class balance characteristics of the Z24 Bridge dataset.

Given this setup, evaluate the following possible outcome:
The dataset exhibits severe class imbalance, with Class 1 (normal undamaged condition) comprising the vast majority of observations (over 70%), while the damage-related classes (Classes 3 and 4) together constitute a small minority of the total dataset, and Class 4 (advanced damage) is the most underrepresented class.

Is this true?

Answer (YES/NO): NO